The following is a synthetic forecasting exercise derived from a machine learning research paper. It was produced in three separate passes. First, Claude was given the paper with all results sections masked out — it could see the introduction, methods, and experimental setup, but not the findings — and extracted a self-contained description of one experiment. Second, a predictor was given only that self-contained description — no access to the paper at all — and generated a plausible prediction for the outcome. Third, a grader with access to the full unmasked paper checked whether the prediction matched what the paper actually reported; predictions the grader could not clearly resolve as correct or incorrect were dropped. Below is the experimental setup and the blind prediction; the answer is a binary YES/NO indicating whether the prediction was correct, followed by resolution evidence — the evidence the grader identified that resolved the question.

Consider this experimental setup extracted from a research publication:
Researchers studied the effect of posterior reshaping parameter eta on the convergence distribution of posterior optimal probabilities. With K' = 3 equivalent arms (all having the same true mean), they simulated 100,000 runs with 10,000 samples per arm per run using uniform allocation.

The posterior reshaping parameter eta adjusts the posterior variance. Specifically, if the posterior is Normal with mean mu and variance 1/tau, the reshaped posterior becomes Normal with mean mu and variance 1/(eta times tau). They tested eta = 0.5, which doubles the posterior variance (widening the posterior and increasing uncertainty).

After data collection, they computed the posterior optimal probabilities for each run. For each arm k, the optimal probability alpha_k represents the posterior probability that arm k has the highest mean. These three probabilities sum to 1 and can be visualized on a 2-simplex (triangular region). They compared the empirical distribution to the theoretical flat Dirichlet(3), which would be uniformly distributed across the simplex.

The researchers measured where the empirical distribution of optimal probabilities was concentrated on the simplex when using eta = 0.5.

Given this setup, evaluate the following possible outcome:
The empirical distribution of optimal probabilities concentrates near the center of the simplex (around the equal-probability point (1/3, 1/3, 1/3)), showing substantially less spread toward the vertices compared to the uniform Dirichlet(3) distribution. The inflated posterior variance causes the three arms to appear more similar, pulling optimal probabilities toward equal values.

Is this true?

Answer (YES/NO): YES